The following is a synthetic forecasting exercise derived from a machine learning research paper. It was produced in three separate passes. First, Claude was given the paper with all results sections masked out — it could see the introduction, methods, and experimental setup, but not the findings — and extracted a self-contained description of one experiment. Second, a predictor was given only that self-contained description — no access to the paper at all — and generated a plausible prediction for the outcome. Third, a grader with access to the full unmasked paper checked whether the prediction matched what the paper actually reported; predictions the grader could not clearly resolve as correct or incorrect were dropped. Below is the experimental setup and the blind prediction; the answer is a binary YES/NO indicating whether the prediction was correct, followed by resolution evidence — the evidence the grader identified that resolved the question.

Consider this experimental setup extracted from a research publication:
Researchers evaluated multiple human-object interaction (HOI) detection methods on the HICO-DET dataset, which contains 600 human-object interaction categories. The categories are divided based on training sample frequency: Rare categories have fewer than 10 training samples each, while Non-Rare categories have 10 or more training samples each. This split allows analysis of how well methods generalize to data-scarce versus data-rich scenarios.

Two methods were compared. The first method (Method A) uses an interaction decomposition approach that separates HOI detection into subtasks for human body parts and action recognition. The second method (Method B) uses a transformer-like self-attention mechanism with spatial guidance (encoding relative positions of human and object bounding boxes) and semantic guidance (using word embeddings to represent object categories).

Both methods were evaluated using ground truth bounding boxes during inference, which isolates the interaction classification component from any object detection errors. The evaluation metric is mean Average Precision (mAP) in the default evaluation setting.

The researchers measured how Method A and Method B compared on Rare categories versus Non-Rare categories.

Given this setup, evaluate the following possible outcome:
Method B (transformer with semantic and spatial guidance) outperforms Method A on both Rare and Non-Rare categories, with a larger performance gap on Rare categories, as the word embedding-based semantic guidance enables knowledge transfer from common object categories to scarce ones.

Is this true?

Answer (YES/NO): NO